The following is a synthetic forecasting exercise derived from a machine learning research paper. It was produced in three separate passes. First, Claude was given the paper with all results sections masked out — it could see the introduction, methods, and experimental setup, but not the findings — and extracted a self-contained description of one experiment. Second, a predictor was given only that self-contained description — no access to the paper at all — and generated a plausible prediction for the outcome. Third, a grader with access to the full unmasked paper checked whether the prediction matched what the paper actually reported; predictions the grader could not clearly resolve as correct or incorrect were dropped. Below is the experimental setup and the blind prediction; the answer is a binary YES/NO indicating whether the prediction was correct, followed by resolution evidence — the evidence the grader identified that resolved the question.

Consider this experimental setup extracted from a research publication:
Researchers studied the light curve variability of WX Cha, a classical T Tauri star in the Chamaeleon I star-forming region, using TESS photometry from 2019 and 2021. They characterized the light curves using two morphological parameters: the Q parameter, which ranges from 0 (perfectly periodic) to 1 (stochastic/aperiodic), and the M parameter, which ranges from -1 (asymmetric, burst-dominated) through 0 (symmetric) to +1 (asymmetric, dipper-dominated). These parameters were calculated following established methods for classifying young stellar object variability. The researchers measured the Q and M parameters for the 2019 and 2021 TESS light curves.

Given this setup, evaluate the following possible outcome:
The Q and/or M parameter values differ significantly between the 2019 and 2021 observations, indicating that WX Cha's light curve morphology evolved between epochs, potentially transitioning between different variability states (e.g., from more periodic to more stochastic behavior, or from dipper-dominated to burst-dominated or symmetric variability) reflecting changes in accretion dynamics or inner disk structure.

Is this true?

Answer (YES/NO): NO